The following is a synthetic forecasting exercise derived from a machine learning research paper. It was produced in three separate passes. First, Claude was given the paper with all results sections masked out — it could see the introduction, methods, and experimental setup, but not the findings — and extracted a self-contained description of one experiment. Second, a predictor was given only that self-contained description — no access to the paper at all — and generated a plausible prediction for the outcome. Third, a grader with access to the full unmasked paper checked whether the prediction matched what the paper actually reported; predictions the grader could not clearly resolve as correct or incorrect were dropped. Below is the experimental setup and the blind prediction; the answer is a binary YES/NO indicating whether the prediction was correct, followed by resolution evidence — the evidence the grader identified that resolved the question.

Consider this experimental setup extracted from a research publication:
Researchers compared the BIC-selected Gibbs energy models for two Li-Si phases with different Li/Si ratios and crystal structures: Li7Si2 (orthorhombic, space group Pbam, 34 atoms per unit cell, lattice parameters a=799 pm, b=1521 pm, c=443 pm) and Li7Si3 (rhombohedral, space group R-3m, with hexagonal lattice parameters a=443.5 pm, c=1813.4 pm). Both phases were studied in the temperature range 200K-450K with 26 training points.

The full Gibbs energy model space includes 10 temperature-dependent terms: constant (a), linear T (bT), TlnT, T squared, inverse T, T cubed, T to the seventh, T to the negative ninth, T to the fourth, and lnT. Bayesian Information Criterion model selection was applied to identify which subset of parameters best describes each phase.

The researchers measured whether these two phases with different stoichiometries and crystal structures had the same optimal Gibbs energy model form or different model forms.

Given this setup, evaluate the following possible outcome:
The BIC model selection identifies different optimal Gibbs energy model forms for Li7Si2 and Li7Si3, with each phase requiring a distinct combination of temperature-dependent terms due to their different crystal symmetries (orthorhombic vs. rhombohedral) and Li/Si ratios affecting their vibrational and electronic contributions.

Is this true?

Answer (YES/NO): YES